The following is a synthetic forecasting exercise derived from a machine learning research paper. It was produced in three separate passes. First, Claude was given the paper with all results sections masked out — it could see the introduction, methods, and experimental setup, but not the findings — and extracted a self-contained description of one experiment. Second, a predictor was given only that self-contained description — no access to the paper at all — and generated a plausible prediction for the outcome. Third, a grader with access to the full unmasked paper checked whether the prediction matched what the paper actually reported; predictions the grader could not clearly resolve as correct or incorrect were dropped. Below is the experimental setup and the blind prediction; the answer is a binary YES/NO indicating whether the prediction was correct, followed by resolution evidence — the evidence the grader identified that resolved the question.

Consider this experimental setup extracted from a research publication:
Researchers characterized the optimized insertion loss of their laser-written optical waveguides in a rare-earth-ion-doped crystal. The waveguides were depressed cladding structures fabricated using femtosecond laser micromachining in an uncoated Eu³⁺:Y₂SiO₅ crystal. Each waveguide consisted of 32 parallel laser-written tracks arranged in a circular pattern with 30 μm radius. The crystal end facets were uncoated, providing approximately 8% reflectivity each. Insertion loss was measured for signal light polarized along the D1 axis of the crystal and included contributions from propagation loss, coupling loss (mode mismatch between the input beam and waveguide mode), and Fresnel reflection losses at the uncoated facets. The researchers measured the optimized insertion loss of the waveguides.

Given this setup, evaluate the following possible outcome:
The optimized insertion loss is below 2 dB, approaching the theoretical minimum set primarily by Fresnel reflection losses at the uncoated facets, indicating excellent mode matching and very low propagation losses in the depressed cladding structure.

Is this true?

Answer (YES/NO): YES